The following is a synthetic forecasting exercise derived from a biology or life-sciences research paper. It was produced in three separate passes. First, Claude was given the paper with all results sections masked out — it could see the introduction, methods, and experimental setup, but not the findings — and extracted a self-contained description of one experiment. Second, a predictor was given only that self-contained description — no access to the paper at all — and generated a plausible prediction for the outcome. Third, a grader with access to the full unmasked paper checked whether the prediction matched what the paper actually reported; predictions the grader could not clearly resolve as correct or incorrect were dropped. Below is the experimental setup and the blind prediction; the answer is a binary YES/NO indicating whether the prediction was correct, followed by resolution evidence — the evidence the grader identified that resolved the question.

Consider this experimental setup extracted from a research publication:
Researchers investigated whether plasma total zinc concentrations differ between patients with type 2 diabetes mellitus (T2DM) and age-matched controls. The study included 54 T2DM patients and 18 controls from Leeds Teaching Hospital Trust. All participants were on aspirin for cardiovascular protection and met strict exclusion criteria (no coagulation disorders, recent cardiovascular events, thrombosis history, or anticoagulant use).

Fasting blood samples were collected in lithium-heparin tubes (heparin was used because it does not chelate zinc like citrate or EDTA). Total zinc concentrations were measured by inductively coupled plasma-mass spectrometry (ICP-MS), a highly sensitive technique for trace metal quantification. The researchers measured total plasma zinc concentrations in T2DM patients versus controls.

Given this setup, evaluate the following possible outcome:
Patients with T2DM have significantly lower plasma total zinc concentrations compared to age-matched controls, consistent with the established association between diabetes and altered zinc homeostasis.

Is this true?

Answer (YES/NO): NO